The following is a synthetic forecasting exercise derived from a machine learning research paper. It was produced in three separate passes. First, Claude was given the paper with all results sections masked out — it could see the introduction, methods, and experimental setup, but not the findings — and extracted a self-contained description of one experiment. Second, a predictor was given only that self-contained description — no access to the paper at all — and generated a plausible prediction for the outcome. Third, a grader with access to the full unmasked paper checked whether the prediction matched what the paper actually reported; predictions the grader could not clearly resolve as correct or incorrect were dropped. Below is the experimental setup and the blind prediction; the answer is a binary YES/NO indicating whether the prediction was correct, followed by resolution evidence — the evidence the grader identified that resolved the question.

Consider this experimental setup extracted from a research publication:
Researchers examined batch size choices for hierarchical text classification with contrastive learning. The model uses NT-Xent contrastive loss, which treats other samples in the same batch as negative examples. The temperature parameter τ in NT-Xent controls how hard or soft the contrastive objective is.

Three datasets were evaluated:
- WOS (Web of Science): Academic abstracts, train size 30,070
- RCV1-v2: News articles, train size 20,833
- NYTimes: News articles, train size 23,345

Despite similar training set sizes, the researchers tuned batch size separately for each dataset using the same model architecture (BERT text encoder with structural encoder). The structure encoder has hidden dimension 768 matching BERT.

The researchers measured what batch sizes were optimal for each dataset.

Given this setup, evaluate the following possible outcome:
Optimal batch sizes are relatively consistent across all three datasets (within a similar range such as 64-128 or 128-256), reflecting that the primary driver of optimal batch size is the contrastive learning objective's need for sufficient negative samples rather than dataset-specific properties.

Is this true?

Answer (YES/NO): NO